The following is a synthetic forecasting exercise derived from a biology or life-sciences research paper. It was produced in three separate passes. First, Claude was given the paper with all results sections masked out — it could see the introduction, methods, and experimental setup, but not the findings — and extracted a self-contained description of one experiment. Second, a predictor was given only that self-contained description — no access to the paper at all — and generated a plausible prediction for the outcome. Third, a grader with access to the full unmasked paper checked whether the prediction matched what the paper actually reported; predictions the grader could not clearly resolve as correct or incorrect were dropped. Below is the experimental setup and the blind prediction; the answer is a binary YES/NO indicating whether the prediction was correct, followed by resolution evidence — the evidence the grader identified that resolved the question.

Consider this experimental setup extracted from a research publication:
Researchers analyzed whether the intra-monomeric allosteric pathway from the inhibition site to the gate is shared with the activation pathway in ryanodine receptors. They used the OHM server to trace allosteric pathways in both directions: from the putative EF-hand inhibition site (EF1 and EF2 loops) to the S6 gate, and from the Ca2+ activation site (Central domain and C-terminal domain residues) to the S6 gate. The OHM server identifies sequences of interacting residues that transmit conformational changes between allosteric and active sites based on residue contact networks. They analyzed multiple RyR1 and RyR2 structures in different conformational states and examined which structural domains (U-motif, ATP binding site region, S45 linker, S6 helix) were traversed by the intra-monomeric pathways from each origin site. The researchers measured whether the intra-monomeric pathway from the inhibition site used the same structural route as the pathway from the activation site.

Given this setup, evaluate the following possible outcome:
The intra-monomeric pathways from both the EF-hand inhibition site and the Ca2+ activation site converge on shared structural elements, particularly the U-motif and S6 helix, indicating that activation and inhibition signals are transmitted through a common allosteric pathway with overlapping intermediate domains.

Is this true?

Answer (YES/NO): YES